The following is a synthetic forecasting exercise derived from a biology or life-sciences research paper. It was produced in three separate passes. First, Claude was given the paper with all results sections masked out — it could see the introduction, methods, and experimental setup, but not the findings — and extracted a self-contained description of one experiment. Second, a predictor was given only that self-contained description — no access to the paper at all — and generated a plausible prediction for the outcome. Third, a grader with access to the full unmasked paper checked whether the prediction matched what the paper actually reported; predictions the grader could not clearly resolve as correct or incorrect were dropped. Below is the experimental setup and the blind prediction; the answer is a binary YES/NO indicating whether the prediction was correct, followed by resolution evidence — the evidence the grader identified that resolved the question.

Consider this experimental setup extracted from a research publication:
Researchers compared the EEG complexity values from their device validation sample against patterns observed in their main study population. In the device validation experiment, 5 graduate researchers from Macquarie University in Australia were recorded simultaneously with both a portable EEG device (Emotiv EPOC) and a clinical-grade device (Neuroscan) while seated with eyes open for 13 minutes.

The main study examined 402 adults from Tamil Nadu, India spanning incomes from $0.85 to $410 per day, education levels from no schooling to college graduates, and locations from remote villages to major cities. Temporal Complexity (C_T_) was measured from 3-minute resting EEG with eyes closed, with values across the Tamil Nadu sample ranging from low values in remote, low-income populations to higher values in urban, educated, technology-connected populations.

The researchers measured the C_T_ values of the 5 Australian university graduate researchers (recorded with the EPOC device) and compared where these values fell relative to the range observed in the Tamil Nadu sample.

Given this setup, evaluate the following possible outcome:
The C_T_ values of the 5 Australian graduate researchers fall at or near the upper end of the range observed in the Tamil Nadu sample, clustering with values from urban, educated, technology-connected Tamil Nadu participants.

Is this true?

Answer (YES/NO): YES